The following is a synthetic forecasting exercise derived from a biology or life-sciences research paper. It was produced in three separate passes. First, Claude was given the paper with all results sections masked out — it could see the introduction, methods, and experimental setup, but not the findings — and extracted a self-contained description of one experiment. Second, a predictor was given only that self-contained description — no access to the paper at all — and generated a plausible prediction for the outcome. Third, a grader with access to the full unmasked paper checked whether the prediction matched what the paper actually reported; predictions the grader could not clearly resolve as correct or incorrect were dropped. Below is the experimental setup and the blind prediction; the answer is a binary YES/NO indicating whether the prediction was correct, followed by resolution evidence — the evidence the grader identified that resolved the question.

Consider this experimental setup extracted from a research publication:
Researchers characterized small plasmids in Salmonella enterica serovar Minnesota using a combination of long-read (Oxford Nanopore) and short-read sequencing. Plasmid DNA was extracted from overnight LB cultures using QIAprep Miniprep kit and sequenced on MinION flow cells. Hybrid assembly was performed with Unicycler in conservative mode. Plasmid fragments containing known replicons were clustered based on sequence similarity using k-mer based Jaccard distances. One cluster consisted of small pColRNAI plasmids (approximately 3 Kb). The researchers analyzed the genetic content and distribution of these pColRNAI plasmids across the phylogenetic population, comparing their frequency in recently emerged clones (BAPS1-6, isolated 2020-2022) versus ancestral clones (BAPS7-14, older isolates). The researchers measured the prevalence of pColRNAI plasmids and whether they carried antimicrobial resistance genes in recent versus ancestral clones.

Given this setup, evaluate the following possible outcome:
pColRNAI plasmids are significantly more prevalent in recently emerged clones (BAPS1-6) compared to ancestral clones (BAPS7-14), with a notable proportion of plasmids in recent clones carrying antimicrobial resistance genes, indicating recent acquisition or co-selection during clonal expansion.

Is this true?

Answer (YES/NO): YES